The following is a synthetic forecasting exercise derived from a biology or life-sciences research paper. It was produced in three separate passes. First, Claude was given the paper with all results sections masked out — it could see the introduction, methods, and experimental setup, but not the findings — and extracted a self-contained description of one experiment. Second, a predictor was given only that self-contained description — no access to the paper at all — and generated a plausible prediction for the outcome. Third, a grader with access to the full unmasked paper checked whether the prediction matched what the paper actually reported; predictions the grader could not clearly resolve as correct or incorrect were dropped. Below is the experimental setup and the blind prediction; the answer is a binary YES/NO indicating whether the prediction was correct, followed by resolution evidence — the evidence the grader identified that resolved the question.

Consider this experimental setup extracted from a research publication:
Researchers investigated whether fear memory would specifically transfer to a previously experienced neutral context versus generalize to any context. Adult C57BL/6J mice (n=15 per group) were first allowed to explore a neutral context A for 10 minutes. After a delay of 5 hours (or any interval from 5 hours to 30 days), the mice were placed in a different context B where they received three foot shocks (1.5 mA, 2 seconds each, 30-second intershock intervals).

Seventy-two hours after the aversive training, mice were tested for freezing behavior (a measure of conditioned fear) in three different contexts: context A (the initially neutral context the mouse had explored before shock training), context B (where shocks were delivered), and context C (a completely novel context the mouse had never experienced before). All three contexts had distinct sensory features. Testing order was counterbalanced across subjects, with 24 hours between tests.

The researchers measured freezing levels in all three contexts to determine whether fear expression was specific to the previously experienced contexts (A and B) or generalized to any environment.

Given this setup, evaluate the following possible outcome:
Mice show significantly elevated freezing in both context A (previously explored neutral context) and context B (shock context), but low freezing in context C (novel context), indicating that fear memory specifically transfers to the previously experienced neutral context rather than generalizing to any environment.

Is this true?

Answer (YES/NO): YES